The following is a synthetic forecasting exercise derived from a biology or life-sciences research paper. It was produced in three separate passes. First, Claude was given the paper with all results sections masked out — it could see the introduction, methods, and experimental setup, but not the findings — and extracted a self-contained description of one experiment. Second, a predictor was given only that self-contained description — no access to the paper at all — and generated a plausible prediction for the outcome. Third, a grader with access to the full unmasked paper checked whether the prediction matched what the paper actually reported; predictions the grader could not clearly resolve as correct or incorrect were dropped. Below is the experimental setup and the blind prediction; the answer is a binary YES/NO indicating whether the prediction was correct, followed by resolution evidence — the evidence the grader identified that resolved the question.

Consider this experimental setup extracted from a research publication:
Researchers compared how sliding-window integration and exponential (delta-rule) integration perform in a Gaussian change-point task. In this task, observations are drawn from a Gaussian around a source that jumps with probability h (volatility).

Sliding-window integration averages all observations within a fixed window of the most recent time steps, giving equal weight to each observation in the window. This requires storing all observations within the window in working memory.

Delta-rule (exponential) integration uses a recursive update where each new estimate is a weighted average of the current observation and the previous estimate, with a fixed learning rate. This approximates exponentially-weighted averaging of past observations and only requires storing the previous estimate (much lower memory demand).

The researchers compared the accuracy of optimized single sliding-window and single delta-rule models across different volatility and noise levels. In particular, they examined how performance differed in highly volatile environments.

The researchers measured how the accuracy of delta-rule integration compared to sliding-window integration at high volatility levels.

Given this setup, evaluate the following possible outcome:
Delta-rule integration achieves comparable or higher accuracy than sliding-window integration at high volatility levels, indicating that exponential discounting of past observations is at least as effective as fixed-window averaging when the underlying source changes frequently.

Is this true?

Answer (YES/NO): NO